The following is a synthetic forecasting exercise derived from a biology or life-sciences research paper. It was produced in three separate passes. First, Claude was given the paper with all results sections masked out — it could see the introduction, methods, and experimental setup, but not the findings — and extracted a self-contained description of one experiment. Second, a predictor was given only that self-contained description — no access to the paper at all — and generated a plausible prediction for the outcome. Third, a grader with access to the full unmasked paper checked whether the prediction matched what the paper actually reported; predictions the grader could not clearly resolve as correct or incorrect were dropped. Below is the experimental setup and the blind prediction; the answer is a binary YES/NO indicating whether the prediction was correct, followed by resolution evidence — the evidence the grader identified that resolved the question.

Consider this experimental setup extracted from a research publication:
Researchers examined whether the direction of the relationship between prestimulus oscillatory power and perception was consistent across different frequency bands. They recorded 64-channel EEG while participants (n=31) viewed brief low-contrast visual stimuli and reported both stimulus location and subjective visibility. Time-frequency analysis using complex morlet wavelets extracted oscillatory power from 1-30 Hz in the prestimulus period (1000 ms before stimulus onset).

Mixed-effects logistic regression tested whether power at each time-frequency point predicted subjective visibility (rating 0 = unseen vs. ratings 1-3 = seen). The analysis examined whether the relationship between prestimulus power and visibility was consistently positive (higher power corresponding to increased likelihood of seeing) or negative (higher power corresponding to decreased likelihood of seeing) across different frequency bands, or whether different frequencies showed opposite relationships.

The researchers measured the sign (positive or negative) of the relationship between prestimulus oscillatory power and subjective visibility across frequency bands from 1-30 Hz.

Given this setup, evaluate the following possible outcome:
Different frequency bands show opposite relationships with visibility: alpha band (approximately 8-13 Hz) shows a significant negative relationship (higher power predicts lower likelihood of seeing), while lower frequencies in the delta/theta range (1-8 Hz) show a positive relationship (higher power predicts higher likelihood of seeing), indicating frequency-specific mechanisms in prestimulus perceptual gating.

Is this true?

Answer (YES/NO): NO